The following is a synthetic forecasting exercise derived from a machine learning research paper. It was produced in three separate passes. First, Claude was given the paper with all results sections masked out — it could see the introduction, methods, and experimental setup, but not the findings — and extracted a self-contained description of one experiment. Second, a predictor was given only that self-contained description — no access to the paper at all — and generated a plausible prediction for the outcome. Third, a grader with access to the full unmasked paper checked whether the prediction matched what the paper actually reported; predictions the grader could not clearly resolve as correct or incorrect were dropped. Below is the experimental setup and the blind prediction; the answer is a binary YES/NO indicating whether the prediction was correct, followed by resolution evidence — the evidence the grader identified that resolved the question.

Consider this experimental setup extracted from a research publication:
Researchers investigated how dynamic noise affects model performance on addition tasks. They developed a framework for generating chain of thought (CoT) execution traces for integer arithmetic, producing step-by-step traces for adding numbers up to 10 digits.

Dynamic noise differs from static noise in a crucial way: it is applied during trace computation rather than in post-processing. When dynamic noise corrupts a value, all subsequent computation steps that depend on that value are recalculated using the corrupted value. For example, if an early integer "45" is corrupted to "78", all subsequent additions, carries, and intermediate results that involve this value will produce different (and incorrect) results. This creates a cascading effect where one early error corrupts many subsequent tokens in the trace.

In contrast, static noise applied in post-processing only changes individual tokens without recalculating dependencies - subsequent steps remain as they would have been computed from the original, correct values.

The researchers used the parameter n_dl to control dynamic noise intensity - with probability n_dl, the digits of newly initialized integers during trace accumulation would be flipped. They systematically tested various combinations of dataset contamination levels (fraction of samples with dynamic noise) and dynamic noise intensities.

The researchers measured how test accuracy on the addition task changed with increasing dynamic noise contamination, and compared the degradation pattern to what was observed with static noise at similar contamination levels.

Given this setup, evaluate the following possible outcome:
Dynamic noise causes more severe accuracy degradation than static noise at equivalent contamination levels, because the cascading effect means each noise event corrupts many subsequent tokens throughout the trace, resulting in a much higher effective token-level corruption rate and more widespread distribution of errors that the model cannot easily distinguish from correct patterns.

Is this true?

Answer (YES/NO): YES